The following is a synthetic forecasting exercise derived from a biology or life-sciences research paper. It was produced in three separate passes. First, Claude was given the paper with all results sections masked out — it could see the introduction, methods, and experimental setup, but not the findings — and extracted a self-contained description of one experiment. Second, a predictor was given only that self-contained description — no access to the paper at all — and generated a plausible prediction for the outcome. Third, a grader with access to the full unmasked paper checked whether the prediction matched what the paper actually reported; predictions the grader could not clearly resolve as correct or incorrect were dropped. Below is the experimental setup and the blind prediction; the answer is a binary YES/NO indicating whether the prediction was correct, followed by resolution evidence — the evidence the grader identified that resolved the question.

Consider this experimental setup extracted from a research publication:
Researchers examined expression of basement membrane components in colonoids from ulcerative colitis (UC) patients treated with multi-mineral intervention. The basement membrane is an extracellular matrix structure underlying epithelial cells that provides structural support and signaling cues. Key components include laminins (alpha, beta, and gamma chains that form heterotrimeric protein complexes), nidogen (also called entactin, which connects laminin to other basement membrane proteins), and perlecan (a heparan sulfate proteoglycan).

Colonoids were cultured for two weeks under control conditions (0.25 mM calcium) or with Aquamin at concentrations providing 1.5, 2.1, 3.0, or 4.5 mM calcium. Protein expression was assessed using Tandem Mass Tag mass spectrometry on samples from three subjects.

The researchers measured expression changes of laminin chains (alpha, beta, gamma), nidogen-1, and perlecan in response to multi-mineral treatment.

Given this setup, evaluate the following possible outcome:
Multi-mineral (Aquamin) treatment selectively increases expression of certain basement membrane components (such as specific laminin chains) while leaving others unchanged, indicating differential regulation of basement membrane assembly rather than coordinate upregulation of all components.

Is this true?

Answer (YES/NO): NO